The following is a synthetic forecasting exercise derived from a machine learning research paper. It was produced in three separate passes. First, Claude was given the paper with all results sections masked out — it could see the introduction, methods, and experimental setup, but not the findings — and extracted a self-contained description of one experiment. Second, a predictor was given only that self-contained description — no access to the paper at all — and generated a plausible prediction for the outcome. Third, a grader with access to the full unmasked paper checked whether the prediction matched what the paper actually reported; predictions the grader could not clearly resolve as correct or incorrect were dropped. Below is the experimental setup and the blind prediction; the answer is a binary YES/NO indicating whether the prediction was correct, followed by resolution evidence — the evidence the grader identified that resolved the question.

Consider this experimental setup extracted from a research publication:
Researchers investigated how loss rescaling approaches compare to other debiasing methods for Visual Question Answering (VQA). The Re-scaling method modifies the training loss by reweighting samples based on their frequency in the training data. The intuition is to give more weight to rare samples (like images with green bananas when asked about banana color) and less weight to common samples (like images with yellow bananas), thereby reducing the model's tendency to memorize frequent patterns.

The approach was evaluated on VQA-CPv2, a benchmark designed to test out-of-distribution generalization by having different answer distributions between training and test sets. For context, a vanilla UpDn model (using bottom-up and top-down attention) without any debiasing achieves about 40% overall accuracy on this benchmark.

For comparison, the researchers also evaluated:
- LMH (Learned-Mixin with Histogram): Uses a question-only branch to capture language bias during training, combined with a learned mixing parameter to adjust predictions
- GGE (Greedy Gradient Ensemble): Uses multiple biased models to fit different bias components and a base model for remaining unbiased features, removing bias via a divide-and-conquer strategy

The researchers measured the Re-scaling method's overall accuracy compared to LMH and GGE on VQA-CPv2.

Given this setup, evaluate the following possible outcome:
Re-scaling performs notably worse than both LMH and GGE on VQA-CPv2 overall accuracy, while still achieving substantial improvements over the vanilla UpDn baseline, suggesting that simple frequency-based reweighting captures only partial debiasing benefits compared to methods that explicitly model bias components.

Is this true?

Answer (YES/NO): YES